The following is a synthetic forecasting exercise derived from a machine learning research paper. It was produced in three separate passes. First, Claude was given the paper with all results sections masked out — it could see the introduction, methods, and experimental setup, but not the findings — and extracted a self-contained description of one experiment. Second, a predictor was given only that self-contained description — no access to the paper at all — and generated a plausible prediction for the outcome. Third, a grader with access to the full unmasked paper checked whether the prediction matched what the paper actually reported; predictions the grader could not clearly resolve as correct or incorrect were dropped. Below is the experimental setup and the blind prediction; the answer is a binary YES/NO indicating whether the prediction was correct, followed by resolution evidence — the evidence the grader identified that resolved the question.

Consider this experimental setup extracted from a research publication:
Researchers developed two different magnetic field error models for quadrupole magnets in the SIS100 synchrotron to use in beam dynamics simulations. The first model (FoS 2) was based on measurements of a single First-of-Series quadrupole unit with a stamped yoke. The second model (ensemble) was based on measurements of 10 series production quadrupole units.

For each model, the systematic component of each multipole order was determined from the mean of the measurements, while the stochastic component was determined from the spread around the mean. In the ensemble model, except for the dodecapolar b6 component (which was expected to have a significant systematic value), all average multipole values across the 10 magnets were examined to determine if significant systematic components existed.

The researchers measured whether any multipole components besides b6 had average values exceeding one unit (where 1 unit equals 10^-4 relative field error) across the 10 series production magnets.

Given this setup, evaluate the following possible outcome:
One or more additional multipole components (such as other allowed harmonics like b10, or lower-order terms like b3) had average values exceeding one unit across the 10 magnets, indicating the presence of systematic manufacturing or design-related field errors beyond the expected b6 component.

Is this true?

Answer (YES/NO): NO